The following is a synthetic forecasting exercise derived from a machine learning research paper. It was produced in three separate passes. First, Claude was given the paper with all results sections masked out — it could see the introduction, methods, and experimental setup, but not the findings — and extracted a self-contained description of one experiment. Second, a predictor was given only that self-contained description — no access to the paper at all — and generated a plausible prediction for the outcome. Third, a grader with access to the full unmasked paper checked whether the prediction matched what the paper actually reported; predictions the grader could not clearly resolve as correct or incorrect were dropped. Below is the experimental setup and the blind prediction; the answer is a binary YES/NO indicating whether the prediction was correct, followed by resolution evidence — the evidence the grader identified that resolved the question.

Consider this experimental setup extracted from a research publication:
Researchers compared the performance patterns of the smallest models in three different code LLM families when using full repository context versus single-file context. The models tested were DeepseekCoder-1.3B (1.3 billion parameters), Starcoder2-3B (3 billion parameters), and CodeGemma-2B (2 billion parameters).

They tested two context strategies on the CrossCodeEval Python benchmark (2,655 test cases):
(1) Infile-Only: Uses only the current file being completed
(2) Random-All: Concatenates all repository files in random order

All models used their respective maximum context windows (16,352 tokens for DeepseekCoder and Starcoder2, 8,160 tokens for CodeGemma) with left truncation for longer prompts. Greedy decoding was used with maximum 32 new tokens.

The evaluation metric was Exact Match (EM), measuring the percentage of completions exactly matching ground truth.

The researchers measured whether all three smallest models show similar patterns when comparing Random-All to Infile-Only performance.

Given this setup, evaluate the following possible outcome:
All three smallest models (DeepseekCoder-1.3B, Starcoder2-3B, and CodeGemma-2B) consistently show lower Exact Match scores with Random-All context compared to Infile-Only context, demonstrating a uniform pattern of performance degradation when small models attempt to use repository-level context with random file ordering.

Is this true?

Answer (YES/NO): NO